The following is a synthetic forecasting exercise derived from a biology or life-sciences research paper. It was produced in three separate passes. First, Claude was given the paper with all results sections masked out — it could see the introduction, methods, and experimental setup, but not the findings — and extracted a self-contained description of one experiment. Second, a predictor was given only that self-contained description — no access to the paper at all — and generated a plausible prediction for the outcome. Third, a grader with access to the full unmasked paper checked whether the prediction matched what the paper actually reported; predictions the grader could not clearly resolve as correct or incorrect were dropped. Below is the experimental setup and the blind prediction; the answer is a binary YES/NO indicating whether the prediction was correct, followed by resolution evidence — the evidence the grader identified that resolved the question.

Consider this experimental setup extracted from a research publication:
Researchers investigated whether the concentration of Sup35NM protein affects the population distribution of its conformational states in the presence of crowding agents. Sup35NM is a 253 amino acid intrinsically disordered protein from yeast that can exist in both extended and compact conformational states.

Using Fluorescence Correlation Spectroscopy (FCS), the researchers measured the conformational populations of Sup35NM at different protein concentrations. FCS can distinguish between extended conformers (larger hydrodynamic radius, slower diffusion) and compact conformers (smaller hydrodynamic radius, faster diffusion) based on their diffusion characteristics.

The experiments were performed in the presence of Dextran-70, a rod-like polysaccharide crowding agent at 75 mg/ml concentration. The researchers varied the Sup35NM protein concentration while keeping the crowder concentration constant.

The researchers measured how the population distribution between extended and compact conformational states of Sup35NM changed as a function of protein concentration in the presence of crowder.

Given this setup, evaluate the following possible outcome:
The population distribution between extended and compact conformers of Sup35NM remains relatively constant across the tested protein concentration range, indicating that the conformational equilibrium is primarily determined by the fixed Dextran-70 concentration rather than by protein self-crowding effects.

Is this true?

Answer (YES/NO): NO